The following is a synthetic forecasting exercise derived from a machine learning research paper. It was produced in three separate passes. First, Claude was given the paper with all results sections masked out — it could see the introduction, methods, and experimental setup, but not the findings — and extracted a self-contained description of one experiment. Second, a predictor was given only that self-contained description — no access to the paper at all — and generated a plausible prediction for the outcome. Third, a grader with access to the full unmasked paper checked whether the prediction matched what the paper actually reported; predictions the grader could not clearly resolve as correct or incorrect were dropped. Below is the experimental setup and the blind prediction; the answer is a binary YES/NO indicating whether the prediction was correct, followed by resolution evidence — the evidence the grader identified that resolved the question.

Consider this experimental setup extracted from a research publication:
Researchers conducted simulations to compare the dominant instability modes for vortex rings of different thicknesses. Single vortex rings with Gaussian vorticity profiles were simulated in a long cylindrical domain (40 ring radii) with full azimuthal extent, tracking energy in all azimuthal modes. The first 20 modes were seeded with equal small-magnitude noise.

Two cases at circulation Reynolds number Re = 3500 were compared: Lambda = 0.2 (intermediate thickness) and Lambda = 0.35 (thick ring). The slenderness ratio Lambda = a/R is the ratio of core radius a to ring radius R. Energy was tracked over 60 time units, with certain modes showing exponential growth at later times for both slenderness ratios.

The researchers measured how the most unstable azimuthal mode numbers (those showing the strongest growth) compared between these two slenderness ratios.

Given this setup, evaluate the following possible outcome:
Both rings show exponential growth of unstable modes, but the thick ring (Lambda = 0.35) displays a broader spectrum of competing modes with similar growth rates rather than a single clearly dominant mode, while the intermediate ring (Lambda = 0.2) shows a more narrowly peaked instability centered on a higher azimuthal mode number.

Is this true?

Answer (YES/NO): NO